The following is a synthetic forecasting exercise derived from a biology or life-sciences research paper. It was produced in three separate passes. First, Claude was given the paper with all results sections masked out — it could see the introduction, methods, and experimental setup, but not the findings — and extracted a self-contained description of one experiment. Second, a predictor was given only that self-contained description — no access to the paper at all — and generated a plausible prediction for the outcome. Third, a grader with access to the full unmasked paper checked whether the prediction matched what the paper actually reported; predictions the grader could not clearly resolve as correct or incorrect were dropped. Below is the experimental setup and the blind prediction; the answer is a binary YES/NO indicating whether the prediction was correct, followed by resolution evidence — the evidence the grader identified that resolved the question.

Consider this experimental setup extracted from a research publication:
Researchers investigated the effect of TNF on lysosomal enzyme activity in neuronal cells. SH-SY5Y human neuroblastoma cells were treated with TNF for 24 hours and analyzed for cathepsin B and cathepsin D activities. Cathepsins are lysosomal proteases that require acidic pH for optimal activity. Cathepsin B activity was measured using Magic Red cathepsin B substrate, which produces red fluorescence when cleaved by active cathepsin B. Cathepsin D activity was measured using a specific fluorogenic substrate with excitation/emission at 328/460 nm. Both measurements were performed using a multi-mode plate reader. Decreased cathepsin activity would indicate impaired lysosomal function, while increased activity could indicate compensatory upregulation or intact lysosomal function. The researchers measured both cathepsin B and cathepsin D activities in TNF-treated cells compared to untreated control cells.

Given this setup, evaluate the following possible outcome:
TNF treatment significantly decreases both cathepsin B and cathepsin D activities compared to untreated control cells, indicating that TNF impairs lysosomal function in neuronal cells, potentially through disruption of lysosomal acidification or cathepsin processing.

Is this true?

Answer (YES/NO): YES